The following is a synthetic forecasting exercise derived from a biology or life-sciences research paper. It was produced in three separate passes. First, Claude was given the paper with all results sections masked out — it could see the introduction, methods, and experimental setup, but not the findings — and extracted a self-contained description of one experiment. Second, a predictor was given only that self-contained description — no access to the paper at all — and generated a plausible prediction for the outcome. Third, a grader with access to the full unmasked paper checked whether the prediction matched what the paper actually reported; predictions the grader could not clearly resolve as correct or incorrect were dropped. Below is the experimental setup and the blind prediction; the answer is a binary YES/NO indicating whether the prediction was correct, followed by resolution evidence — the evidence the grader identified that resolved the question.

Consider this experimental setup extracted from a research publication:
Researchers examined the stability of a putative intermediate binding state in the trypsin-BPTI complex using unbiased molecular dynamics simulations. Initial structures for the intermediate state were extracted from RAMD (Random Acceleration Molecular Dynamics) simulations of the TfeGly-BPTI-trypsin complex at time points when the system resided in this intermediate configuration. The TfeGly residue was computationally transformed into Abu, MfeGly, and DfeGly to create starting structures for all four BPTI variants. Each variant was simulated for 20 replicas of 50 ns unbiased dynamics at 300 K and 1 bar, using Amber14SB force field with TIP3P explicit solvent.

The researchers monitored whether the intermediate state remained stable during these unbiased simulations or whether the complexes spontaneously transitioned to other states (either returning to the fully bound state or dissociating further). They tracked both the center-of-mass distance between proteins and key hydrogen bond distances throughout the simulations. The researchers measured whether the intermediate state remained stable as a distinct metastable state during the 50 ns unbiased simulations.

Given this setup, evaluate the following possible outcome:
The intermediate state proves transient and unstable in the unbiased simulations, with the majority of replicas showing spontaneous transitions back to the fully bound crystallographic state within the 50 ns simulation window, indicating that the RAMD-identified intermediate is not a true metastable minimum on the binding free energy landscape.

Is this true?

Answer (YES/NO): NO